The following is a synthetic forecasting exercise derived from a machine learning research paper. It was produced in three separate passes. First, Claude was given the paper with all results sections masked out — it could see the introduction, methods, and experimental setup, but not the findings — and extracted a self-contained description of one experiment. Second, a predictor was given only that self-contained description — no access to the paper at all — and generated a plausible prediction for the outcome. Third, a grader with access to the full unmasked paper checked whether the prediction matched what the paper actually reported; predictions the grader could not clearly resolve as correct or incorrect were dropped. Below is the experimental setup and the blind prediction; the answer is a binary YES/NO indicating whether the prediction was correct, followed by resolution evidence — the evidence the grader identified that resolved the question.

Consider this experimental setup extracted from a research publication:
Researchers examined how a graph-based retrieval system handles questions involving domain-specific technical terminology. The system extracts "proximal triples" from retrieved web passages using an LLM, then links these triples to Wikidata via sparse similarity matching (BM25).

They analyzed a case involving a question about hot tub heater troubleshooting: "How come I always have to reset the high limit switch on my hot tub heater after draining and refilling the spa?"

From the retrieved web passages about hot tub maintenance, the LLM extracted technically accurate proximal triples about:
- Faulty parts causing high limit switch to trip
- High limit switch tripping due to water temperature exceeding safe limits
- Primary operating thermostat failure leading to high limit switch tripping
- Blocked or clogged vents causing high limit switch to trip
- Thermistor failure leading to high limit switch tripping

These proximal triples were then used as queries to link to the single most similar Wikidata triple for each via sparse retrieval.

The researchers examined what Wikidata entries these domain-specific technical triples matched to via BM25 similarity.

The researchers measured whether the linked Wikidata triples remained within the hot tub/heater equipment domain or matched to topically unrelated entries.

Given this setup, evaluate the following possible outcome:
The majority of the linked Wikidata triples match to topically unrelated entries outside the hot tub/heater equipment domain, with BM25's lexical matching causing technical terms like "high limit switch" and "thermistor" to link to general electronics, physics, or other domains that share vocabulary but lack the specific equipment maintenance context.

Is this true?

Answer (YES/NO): YES